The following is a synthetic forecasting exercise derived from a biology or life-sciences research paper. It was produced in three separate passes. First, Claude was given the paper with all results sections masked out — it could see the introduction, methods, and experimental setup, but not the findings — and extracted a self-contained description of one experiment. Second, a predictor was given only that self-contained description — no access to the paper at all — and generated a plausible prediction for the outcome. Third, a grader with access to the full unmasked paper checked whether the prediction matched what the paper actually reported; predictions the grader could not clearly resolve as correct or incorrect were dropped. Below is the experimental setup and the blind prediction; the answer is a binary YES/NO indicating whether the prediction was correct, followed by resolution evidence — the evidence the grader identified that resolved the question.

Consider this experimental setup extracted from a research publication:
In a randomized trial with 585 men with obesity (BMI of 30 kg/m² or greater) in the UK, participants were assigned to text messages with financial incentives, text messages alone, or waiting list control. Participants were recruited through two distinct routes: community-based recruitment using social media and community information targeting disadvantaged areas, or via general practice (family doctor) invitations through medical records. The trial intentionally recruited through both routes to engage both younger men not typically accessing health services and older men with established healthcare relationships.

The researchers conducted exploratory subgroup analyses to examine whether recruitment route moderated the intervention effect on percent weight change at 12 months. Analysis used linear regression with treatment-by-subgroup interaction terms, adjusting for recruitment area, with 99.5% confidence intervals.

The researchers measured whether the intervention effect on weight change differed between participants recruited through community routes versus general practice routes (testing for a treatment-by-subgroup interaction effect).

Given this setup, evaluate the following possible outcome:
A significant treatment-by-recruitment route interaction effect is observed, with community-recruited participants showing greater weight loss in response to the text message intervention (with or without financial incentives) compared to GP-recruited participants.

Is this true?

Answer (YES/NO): NO